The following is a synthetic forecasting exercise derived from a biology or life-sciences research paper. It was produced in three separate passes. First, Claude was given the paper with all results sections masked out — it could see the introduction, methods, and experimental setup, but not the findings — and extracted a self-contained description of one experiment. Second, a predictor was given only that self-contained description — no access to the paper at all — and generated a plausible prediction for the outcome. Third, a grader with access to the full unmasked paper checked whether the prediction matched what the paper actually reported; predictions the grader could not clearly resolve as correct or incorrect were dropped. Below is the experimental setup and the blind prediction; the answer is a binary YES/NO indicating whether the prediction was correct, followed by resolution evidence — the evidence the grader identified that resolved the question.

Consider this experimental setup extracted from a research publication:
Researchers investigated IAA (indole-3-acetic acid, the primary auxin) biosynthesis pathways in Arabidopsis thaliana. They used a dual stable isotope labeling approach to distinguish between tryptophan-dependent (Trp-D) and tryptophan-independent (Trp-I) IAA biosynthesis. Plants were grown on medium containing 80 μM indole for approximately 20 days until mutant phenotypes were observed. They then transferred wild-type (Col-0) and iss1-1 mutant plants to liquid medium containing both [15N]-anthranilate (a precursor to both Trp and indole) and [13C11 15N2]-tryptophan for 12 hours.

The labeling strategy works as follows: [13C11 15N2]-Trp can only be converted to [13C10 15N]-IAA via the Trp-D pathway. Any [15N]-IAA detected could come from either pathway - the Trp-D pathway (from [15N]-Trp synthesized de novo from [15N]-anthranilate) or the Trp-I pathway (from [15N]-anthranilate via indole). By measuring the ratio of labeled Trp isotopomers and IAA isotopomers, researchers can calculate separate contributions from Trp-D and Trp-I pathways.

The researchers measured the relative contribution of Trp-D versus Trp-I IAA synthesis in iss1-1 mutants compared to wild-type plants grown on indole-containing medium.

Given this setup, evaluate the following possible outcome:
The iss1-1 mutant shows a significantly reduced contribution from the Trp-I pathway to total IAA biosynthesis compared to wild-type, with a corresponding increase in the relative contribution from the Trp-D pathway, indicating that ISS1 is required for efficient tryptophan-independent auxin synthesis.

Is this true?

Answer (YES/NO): NO